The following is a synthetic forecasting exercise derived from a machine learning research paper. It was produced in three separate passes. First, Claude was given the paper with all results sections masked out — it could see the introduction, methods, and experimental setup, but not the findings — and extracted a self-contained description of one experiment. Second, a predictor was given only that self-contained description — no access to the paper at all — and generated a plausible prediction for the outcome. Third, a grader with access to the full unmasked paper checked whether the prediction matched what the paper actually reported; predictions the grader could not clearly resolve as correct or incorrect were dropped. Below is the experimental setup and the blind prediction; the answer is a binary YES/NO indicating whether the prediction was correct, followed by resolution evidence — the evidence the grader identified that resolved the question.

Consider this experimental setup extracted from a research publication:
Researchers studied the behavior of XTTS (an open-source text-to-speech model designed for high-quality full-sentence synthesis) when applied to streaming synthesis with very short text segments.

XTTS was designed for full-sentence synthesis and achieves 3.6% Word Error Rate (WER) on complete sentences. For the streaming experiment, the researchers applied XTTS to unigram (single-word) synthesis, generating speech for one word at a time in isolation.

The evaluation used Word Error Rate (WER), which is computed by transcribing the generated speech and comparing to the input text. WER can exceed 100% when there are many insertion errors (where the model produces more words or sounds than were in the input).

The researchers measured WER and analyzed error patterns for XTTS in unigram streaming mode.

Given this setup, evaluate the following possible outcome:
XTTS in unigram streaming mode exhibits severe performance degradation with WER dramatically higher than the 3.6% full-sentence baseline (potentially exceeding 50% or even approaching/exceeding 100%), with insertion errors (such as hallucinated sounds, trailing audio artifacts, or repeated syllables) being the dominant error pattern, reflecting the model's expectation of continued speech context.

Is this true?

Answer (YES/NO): YES